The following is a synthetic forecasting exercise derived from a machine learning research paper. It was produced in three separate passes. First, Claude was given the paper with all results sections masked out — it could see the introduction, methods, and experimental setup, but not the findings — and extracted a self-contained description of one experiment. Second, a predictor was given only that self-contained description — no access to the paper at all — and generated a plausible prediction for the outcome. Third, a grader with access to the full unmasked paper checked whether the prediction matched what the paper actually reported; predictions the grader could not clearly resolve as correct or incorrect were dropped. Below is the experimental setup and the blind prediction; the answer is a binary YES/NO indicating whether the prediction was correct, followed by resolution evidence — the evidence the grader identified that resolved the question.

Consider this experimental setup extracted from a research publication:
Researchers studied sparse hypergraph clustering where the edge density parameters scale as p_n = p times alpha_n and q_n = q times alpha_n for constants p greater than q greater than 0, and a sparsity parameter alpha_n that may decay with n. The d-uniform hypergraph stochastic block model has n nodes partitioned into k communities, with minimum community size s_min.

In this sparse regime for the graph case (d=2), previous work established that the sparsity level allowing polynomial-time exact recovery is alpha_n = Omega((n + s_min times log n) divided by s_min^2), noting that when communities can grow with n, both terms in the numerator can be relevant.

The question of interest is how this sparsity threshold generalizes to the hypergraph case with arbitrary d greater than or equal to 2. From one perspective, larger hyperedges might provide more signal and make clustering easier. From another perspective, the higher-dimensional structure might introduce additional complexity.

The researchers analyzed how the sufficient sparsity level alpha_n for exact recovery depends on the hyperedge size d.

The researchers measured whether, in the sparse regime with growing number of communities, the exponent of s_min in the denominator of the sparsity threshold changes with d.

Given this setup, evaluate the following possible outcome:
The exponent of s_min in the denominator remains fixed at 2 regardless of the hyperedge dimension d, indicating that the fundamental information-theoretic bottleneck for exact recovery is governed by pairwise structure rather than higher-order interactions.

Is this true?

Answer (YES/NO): NO